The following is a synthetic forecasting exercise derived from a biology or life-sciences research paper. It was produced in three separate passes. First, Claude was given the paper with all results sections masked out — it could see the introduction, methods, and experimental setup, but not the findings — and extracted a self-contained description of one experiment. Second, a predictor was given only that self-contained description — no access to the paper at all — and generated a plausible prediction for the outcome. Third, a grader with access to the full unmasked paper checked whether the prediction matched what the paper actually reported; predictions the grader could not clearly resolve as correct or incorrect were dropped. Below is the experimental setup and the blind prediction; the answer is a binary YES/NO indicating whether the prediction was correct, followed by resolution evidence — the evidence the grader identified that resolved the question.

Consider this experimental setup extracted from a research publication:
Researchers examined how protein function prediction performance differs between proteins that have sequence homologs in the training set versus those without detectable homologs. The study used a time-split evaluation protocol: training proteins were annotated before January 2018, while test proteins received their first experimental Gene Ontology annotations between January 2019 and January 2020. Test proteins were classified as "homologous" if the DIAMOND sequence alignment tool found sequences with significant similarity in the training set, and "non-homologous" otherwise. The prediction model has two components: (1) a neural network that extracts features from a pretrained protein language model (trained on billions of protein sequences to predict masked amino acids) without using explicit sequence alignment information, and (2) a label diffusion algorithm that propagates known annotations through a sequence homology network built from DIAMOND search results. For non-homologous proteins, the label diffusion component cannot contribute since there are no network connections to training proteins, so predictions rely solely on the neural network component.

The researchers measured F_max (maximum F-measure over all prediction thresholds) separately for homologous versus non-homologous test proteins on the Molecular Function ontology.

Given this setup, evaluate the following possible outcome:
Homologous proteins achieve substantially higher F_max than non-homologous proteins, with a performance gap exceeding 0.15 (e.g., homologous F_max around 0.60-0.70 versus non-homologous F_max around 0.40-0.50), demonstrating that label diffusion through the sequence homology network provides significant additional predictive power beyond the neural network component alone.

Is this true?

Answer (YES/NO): NO